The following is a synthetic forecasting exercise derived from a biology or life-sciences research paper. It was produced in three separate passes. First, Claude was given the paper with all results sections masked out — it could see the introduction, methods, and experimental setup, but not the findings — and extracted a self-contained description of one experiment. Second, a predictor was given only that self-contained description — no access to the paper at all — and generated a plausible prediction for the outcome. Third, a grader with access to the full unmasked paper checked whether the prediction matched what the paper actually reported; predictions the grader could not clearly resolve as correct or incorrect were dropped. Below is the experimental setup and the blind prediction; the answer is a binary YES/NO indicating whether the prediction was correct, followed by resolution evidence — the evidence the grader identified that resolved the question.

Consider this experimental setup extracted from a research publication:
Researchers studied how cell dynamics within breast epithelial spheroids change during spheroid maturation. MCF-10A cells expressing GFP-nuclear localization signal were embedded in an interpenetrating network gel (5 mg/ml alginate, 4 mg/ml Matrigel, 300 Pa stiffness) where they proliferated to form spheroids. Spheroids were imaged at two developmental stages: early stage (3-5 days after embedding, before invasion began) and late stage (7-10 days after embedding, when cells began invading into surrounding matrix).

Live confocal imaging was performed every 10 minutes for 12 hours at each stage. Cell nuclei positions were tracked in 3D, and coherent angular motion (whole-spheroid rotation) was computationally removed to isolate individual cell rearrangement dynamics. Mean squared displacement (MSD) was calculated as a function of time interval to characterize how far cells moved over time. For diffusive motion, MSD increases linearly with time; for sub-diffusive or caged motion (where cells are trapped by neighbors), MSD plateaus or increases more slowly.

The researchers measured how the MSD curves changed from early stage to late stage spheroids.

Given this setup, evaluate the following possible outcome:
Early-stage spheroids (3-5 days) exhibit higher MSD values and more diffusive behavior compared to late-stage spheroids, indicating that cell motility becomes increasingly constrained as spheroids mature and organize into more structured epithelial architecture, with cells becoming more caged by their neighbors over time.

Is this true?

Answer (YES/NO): NO